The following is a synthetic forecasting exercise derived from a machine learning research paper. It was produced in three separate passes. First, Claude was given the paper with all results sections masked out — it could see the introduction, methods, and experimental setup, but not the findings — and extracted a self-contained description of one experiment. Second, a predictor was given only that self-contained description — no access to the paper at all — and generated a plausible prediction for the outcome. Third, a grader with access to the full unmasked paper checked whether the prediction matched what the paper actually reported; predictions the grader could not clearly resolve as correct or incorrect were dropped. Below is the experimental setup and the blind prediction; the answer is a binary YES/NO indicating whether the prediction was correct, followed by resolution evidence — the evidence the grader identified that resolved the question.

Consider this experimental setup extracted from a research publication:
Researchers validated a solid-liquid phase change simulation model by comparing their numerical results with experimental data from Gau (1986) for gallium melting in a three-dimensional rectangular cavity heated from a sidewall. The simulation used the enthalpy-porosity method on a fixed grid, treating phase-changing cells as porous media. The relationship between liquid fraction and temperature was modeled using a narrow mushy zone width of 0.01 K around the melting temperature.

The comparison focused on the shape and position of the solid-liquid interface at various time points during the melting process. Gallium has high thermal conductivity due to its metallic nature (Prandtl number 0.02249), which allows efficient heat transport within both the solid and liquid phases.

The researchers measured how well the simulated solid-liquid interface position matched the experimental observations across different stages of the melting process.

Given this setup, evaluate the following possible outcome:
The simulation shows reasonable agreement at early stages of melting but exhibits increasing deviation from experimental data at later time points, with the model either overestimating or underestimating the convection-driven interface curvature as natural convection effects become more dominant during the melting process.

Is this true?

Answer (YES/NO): NO